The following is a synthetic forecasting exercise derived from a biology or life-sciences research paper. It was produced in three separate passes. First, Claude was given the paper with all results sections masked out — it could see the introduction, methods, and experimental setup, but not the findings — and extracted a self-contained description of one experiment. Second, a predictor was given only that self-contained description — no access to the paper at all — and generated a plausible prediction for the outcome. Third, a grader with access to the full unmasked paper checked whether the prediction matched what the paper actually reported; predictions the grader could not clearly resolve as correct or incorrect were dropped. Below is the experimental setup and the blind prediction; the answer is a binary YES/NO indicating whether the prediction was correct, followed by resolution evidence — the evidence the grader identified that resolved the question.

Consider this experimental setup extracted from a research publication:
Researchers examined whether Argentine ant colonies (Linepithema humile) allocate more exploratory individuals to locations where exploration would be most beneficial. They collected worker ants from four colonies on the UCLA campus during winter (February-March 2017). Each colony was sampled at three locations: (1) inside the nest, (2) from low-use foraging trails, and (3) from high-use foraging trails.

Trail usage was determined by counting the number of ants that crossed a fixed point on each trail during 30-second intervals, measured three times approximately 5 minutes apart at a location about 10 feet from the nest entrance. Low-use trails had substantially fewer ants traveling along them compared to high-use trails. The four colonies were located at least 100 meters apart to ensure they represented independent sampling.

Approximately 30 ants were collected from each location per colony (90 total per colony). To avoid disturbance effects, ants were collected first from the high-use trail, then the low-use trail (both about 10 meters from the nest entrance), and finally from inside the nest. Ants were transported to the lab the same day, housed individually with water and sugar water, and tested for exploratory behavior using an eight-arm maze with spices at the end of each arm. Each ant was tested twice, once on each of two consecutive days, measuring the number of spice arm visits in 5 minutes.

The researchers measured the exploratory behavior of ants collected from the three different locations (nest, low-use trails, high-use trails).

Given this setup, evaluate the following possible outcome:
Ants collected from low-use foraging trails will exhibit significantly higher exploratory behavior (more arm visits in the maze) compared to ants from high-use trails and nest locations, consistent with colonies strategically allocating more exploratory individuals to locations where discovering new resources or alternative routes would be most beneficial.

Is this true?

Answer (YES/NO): YES